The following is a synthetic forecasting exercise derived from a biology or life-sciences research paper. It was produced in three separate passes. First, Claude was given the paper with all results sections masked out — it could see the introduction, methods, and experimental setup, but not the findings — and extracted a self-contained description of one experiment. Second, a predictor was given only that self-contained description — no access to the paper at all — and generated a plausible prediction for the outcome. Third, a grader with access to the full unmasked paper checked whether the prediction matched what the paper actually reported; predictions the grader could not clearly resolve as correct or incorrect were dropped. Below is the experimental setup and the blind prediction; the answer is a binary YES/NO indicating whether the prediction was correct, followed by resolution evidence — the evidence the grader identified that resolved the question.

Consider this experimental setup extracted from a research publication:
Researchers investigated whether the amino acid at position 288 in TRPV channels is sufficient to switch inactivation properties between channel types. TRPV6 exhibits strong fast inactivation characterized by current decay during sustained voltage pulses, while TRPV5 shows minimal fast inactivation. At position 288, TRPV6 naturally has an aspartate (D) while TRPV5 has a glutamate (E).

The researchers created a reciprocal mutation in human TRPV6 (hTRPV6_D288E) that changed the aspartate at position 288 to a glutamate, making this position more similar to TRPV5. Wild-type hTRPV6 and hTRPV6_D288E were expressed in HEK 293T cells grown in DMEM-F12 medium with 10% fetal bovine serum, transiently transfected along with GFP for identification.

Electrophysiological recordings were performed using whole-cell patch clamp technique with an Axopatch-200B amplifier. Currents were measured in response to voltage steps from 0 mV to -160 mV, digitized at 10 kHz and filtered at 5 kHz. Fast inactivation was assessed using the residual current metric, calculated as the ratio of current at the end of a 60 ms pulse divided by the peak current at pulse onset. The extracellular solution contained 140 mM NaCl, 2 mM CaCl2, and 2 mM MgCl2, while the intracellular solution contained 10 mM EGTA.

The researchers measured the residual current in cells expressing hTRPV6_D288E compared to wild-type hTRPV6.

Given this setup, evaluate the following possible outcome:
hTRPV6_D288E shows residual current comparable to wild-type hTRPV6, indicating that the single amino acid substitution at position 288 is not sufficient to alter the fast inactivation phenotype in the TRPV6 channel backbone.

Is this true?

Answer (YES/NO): NO